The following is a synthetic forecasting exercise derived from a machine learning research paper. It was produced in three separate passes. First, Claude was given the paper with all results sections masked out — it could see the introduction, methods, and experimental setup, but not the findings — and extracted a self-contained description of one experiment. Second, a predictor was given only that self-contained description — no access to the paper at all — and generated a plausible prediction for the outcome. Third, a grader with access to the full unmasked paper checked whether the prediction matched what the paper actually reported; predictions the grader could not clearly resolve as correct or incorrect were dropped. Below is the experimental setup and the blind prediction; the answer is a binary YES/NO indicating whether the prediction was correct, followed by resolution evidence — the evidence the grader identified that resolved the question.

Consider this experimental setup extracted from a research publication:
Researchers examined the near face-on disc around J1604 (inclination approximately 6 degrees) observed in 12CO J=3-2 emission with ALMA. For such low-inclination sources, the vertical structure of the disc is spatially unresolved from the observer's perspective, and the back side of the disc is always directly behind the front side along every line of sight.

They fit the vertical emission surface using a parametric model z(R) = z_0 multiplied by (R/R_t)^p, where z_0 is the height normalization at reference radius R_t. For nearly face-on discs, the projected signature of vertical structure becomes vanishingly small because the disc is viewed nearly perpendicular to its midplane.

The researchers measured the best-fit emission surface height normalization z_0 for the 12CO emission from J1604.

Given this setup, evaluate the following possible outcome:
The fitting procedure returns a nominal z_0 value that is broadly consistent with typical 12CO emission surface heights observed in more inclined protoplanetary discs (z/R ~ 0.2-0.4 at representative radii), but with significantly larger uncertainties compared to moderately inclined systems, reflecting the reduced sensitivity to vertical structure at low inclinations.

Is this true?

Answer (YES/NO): NO